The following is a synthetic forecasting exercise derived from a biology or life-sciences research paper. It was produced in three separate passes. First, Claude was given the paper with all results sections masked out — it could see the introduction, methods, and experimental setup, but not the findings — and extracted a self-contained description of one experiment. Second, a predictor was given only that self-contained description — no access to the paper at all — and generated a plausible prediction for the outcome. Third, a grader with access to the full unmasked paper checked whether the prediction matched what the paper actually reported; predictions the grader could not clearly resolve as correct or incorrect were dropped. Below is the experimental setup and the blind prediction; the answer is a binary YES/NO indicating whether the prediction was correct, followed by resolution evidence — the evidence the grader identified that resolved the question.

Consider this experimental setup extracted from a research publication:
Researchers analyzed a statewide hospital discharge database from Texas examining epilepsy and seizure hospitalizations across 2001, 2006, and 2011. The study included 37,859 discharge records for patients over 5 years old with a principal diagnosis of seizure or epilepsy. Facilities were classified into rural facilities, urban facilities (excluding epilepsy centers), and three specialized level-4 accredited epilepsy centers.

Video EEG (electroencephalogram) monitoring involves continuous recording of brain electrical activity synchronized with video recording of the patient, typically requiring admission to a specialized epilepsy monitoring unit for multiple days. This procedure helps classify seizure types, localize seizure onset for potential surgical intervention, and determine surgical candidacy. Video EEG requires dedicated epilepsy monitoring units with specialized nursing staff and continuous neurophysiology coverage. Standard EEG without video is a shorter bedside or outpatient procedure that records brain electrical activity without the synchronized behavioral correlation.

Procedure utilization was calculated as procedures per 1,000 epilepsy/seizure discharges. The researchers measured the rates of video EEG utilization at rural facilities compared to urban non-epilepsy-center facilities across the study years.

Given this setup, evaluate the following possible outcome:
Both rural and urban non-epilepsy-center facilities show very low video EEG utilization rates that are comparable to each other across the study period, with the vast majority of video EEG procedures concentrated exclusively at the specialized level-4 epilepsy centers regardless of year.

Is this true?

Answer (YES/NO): NO